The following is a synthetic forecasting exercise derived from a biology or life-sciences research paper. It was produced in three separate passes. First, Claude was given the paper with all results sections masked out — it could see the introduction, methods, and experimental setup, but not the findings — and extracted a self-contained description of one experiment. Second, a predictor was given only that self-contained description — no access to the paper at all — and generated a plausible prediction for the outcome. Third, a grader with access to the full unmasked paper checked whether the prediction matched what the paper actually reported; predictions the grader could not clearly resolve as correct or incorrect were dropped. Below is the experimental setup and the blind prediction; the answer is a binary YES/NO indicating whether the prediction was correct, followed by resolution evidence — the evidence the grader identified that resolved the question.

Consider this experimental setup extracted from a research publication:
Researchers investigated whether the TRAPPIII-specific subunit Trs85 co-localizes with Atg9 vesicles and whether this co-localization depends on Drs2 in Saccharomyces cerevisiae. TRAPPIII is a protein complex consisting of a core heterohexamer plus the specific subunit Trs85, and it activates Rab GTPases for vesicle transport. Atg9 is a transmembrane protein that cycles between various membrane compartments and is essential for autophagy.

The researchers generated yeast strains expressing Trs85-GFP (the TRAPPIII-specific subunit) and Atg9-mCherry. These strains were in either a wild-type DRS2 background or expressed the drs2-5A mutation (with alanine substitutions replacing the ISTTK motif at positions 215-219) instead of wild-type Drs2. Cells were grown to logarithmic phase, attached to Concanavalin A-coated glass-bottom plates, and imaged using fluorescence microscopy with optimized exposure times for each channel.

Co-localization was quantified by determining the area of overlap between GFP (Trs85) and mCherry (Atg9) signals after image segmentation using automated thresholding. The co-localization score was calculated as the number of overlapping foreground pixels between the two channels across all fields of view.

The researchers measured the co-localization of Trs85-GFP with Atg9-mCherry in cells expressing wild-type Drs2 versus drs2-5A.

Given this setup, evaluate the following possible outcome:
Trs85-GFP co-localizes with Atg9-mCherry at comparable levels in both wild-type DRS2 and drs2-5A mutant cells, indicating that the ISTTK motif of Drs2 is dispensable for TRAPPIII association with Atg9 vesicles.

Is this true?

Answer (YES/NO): NO